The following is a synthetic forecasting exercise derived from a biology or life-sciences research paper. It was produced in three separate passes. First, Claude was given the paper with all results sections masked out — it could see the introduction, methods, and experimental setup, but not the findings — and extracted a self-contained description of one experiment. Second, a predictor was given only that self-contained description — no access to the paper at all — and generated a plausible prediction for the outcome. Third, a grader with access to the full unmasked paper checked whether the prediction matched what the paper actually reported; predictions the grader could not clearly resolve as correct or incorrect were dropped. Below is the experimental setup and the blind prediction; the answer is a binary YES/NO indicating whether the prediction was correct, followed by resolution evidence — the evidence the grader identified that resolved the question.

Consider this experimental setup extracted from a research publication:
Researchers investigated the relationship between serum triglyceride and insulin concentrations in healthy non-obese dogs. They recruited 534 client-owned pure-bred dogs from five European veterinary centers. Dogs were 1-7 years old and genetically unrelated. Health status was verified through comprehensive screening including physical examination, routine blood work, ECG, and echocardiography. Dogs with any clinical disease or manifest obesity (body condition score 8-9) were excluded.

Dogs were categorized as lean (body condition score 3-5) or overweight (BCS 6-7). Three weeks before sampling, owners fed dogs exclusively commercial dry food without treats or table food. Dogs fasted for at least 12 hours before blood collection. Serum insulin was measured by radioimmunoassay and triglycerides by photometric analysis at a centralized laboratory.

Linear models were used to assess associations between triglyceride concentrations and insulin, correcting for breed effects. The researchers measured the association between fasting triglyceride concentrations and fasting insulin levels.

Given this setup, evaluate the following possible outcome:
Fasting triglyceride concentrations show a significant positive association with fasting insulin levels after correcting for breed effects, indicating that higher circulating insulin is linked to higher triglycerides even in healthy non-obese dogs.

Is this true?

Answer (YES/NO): YES